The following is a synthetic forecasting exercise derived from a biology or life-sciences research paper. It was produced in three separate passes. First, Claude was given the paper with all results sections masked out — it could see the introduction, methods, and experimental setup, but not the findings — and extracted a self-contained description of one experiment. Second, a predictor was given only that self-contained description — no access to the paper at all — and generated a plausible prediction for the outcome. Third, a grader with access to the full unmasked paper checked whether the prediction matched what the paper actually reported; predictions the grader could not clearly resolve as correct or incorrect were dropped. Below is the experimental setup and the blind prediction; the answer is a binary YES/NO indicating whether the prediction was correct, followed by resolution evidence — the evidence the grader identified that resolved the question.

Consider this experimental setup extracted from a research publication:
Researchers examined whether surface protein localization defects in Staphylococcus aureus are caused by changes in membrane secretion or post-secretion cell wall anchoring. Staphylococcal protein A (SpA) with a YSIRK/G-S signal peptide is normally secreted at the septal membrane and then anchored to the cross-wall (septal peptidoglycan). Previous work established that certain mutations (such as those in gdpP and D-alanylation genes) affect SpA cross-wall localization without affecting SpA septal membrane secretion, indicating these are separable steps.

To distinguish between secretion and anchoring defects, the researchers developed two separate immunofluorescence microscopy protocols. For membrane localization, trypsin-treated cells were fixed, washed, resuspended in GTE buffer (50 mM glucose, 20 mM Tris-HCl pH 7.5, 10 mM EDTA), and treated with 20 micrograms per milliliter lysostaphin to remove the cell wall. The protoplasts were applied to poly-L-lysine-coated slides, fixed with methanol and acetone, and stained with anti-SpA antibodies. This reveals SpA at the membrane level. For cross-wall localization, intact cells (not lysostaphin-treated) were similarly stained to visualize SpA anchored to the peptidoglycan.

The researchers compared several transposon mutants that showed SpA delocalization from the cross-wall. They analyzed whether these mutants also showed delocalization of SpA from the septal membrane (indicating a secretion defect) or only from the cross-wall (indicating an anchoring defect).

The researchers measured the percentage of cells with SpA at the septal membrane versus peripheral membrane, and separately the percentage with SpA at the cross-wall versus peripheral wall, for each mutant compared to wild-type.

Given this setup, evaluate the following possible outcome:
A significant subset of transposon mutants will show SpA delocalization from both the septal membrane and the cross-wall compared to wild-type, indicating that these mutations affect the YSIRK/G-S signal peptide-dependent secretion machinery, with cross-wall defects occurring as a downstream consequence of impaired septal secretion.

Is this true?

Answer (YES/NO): NO